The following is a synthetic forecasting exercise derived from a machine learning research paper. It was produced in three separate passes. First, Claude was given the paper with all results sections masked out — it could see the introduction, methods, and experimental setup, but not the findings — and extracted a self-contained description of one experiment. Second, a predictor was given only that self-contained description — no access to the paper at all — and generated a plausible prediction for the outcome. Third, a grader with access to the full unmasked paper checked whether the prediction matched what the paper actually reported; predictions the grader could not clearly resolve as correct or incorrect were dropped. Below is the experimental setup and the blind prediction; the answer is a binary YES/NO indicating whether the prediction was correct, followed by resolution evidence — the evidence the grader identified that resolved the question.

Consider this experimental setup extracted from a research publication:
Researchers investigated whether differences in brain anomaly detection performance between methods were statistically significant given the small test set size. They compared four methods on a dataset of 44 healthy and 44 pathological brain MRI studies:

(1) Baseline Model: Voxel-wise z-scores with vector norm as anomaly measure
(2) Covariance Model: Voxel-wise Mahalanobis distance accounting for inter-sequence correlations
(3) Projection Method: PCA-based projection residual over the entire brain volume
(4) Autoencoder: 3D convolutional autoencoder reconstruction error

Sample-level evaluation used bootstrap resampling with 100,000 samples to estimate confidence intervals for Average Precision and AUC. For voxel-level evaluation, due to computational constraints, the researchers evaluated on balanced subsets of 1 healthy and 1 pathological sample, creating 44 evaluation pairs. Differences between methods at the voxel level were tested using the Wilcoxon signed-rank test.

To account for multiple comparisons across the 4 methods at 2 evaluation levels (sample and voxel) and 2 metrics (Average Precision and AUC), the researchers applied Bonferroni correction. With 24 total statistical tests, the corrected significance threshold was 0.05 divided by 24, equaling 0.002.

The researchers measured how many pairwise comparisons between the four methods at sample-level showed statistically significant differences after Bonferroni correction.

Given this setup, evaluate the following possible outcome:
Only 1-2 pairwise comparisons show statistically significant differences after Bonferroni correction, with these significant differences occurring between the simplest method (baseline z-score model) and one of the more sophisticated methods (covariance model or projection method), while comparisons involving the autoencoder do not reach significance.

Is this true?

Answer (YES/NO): NO